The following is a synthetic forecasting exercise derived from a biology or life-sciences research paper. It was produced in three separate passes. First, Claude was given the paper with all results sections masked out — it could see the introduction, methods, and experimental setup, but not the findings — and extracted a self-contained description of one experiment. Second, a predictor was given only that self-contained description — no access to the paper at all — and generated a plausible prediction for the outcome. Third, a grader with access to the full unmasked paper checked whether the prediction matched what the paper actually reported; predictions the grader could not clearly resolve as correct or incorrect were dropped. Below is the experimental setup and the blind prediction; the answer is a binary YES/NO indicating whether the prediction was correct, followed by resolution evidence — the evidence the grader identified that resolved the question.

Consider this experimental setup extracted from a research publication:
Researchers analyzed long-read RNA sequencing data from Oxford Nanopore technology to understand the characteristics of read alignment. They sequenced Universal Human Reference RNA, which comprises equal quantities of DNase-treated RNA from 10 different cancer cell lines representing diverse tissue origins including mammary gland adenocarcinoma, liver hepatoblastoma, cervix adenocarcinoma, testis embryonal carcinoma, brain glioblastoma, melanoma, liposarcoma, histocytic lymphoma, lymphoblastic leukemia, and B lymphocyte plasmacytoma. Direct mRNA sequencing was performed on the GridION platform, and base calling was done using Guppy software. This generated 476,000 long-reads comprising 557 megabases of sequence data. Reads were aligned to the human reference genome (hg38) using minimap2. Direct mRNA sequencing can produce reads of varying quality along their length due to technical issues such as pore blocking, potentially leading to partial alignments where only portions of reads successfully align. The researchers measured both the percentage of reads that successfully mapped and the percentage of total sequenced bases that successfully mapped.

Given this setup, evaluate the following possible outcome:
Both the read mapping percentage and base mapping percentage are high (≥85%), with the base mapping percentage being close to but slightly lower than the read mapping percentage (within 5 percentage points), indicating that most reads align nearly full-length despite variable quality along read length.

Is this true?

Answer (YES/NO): NO